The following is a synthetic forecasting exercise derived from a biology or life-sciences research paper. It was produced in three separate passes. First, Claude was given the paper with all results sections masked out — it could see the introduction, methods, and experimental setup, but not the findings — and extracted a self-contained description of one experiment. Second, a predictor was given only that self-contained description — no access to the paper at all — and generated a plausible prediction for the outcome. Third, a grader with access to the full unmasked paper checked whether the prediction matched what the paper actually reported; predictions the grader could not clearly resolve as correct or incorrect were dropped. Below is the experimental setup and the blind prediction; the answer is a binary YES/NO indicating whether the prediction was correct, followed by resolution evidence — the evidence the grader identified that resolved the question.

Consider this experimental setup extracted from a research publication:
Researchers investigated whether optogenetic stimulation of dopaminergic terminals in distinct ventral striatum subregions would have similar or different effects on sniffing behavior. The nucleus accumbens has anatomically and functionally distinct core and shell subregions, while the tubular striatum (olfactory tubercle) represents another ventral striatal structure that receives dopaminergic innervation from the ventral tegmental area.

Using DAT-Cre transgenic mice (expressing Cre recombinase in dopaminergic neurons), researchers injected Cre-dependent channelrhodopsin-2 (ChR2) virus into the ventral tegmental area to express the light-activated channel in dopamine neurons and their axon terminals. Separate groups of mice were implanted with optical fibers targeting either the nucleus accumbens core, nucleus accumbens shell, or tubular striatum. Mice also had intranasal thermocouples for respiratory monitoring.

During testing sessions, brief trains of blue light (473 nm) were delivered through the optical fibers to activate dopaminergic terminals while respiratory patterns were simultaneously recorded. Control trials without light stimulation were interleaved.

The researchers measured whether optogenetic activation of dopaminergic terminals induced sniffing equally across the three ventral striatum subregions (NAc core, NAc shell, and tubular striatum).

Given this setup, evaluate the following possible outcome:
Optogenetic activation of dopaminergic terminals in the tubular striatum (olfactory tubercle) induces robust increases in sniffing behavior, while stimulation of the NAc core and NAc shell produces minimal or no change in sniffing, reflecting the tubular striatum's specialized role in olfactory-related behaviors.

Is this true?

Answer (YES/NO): NO